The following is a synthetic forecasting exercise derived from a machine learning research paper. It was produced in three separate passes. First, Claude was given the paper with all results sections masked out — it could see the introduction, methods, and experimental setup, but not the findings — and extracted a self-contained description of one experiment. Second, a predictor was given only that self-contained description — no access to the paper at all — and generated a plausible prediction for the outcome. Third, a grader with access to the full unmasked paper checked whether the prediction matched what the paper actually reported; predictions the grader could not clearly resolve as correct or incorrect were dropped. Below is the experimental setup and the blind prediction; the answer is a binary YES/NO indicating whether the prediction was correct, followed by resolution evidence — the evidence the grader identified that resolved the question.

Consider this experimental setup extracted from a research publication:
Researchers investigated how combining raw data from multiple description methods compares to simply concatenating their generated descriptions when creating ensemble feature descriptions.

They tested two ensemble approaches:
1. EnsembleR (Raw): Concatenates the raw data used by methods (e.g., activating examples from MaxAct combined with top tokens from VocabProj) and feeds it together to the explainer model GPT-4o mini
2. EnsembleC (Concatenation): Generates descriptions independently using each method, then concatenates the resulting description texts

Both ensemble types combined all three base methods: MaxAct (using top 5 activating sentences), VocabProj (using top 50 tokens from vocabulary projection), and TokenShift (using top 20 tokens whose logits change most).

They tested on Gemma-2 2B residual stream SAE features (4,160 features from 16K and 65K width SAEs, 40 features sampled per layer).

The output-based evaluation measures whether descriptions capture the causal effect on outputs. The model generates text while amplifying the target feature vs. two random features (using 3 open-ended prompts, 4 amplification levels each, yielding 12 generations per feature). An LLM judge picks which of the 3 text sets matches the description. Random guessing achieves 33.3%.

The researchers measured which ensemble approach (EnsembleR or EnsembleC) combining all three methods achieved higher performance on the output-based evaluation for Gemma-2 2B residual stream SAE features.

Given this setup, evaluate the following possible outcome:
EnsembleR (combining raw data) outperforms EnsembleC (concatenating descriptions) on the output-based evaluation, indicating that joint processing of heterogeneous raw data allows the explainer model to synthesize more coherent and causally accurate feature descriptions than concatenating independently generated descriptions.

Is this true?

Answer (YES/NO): NO